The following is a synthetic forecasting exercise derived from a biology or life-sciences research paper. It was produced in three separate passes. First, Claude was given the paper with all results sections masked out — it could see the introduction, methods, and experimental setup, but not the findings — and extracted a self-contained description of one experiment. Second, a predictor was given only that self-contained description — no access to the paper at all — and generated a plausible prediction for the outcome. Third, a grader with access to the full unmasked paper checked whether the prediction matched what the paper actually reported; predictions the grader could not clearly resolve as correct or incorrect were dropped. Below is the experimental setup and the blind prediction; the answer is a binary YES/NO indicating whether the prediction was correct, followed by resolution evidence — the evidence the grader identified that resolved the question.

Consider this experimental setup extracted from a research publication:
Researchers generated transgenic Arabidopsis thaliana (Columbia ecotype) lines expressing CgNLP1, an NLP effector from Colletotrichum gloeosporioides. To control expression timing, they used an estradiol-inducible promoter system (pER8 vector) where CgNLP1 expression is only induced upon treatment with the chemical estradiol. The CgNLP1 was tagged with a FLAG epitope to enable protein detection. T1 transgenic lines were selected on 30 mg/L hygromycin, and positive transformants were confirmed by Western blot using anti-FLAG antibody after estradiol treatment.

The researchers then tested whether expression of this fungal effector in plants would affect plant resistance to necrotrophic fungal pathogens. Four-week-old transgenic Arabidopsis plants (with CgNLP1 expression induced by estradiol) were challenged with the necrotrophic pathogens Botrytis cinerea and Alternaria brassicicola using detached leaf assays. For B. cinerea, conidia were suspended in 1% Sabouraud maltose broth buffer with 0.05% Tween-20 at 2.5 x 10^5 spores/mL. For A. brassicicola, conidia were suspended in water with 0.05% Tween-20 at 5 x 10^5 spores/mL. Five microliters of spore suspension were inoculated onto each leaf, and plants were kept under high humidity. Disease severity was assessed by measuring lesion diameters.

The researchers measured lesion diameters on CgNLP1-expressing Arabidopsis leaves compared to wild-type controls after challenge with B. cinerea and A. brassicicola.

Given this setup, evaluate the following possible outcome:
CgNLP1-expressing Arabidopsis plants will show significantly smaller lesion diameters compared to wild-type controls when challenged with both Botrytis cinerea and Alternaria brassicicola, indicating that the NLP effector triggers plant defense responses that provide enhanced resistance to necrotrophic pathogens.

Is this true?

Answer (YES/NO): YES